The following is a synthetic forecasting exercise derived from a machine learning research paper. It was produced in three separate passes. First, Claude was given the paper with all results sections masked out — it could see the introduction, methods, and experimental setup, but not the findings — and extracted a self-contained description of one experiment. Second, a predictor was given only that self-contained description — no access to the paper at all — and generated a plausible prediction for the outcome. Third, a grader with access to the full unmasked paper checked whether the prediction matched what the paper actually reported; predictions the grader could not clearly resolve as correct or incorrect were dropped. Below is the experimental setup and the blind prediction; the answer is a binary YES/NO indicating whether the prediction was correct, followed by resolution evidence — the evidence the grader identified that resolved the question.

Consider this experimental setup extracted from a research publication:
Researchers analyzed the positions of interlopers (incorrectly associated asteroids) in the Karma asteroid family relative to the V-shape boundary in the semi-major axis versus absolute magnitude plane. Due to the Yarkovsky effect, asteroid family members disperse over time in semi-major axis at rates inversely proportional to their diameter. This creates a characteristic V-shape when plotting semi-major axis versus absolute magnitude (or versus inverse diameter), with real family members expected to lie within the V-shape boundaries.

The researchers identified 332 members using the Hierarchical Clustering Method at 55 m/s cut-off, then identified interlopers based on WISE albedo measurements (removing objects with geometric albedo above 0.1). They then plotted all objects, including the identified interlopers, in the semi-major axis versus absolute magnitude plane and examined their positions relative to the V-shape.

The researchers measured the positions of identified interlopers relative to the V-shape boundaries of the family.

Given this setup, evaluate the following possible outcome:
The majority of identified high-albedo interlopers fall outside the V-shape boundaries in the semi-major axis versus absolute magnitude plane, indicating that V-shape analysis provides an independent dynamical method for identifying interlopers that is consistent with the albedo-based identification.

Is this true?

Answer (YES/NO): YES